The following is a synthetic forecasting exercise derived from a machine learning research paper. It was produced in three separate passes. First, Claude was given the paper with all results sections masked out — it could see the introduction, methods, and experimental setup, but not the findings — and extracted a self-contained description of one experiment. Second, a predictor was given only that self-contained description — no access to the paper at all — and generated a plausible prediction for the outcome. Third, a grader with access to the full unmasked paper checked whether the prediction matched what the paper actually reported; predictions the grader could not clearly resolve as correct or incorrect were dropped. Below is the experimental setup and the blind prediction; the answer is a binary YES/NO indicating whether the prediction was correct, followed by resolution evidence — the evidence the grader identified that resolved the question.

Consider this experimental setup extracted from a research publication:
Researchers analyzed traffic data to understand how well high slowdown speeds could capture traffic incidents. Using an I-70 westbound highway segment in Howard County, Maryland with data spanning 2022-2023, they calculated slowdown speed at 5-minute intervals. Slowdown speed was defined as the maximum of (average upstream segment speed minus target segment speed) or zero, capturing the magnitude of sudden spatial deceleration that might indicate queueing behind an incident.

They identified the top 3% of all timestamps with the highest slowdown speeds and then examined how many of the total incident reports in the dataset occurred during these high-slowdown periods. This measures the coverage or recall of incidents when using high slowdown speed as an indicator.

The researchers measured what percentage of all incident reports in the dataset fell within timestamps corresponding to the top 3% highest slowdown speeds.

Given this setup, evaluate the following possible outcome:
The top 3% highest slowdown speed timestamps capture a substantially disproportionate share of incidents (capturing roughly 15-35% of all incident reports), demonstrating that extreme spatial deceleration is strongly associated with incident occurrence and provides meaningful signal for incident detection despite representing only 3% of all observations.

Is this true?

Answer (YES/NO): NO